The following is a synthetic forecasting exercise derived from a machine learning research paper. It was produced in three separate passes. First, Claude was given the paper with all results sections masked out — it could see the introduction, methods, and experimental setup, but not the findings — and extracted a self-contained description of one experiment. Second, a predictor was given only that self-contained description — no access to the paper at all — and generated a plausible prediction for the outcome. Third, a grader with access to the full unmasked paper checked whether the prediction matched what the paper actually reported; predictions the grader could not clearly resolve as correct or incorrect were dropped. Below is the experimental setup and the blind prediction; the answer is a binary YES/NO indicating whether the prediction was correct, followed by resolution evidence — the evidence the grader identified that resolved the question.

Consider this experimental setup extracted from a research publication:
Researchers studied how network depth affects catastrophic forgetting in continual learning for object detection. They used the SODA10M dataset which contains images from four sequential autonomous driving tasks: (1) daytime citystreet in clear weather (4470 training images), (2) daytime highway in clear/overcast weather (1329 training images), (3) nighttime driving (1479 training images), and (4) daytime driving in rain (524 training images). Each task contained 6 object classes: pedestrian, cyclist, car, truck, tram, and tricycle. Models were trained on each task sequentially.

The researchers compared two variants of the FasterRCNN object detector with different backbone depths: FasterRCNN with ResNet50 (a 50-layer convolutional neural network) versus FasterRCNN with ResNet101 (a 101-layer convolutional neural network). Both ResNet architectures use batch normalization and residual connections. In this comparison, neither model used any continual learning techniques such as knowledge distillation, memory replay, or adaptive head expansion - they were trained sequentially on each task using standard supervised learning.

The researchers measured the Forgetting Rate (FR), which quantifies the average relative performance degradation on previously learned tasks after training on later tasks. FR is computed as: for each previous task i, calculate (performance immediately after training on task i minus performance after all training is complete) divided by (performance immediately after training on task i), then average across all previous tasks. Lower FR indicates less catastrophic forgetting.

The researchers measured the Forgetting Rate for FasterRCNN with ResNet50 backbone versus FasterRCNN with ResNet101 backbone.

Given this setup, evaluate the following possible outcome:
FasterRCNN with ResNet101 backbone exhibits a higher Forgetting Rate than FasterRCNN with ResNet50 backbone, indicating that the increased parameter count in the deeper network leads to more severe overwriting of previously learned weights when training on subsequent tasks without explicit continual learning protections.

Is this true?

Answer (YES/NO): YES